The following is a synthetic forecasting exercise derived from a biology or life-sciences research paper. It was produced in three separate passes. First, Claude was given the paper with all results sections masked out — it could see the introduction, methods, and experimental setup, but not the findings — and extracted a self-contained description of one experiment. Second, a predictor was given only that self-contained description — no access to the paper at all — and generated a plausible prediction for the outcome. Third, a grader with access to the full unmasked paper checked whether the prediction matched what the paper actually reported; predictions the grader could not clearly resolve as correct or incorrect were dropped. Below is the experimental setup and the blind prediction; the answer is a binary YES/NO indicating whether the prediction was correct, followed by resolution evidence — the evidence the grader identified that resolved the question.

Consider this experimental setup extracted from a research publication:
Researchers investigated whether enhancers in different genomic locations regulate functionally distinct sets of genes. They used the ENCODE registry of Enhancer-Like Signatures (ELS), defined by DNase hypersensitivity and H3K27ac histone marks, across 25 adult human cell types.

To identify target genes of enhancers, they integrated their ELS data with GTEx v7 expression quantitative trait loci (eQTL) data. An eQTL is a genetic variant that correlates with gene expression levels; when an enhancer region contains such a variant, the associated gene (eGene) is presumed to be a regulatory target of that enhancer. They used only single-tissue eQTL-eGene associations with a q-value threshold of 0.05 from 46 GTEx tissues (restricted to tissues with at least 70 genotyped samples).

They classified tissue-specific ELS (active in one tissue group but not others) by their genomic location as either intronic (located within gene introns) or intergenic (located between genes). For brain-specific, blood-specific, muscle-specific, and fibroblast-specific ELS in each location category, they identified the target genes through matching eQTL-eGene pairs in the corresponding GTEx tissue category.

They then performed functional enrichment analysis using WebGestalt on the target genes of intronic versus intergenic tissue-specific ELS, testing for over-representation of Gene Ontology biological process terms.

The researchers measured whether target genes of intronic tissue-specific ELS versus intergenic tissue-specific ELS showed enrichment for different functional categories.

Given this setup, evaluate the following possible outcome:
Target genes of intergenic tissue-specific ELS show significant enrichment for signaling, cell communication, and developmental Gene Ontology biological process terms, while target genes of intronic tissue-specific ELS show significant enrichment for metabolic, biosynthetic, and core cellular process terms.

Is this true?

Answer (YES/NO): NO